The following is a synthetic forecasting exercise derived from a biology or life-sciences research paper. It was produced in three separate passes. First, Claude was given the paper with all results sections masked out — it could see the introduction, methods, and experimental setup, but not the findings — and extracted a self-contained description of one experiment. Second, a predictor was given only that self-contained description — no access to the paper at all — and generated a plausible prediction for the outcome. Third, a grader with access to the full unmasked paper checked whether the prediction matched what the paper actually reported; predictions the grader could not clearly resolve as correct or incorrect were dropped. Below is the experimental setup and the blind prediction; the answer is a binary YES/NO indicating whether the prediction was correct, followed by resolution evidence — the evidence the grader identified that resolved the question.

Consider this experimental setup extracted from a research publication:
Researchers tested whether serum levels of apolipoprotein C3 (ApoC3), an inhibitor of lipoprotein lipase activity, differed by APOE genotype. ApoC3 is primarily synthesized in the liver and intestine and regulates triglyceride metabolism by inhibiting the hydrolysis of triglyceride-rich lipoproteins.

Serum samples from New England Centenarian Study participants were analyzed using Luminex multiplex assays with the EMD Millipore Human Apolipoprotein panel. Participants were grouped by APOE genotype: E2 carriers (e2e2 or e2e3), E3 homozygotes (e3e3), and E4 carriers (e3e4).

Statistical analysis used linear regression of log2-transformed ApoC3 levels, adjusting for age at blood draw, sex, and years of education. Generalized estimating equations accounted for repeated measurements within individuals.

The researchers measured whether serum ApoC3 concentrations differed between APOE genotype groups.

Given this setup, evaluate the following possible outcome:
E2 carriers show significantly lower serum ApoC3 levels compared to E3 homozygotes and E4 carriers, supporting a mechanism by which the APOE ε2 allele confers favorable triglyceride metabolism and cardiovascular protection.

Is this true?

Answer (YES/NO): NO